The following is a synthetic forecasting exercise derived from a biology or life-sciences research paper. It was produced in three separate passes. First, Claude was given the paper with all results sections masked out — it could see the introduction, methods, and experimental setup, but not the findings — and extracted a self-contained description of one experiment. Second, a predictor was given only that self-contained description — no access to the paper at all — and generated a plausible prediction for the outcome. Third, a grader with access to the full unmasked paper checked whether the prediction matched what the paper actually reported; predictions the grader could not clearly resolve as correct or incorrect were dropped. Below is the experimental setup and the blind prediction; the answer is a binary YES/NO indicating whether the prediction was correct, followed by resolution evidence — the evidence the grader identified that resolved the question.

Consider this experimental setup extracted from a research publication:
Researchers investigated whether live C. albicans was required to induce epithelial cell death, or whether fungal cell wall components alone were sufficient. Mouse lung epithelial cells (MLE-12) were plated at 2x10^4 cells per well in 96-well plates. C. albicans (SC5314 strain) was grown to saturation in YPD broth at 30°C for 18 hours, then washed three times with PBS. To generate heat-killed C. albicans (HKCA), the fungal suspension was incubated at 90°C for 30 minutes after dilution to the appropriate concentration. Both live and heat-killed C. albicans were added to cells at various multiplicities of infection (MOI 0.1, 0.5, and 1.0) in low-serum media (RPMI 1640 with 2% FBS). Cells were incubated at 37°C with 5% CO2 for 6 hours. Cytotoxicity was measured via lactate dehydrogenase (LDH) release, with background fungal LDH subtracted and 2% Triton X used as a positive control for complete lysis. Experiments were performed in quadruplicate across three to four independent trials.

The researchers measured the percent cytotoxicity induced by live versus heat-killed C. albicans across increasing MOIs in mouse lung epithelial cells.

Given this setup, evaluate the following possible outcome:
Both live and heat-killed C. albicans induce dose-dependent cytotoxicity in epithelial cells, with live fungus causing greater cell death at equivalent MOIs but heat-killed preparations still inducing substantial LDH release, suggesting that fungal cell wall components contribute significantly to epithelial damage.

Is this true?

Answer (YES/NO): NO